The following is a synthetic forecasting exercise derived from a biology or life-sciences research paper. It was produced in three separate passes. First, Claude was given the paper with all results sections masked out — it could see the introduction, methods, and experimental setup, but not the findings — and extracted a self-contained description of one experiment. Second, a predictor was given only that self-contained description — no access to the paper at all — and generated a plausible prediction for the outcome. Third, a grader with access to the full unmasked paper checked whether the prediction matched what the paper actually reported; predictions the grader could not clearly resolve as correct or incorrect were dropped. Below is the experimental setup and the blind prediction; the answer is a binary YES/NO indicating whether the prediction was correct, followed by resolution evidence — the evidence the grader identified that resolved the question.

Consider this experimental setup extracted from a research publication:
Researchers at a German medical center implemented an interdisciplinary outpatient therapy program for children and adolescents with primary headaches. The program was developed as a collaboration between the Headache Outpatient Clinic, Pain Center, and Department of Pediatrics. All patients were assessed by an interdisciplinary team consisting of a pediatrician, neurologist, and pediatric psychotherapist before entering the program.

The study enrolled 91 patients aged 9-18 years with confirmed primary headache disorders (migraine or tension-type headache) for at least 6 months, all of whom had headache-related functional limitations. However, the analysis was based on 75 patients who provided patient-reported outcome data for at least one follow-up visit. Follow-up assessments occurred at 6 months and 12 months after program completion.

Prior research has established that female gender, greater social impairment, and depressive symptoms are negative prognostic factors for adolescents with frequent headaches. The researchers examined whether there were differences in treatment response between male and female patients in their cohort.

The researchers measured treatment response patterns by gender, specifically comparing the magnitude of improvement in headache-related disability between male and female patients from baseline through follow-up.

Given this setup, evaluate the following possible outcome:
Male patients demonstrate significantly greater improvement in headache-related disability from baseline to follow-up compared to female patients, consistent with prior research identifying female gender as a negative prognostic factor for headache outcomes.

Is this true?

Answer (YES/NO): NO